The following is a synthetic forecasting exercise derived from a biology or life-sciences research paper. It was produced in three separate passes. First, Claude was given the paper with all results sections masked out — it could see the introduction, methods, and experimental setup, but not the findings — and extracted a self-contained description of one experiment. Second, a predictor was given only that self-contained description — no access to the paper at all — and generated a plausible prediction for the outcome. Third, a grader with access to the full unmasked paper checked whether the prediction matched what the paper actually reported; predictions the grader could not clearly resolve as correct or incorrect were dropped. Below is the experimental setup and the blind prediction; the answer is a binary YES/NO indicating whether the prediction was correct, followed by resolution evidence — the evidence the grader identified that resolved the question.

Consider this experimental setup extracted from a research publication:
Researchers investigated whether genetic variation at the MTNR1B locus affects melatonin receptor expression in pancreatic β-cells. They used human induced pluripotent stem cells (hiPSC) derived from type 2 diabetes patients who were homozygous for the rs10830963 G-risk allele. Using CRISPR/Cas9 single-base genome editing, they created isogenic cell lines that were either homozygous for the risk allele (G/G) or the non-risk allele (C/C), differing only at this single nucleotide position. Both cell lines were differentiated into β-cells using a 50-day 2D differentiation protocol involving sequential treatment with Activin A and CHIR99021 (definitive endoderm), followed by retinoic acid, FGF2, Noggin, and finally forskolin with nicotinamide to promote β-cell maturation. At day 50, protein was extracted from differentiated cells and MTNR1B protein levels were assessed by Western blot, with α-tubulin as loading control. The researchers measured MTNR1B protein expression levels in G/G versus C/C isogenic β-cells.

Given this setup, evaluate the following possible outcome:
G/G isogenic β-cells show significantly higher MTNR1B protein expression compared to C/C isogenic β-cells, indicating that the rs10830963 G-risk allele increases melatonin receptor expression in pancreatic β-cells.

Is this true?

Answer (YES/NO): NO